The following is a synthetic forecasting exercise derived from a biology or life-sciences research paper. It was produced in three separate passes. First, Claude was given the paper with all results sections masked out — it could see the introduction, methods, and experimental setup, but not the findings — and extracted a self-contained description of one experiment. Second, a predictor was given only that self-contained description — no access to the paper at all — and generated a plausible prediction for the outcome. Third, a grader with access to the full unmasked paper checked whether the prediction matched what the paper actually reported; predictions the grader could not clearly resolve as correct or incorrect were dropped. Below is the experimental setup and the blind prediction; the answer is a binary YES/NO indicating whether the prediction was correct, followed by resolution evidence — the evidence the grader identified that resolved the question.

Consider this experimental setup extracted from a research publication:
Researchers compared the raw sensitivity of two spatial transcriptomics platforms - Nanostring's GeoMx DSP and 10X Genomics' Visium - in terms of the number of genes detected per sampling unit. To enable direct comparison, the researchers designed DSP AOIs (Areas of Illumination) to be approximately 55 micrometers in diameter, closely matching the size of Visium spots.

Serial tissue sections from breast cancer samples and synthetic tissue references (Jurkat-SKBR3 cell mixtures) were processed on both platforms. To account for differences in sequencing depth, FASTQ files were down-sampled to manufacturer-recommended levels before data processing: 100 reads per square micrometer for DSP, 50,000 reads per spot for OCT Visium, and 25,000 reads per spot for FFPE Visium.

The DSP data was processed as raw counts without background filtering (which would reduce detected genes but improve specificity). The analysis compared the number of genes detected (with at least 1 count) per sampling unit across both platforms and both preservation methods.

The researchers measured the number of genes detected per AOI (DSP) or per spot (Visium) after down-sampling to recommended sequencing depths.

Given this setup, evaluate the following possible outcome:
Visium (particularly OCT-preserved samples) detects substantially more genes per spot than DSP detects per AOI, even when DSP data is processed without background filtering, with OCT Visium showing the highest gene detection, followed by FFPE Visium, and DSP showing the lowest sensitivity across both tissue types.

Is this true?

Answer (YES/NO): NO